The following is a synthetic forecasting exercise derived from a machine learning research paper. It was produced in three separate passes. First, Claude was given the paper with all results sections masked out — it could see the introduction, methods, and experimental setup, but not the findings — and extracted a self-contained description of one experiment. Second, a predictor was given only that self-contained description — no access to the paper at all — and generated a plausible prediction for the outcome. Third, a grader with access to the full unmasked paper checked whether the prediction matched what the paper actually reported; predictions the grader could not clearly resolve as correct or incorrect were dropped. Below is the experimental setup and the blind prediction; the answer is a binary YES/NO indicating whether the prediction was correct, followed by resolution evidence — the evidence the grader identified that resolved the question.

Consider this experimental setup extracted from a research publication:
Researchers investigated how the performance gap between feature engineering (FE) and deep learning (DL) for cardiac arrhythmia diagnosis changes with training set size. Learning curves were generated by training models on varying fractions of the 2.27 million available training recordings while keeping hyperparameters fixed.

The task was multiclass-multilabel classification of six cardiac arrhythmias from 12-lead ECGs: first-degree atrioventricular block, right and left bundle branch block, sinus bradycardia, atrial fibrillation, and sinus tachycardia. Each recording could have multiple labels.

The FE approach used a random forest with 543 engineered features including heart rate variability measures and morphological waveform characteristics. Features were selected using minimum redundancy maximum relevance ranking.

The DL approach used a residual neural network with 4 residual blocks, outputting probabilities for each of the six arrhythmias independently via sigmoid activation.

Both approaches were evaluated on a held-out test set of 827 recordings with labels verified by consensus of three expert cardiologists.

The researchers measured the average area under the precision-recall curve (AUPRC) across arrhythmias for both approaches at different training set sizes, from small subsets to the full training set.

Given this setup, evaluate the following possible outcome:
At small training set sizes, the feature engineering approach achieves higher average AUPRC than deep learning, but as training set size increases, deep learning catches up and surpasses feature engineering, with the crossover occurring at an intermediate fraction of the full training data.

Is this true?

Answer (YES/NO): NO